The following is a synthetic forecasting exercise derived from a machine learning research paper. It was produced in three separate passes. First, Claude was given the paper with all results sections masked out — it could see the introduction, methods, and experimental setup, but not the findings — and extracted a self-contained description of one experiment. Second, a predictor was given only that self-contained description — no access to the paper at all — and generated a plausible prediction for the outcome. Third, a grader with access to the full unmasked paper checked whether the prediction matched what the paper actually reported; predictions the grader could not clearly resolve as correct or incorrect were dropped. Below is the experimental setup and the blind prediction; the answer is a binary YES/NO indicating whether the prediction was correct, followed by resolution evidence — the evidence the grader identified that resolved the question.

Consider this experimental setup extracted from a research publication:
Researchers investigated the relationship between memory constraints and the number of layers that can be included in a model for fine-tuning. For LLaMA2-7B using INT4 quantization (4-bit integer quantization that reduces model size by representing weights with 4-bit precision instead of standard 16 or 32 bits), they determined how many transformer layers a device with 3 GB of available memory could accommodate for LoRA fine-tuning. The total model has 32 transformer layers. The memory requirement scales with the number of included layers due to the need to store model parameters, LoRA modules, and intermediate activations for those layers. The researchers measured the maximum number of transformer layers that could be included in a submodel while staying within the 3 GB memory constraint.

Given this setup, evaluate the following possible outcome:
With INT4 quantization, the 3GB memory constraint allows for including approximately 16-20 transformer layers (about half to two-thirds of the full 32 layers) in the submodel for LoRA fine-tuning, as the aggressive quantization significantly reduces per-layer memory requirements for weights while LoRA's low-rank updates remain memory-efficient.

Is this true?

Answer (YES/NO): NO